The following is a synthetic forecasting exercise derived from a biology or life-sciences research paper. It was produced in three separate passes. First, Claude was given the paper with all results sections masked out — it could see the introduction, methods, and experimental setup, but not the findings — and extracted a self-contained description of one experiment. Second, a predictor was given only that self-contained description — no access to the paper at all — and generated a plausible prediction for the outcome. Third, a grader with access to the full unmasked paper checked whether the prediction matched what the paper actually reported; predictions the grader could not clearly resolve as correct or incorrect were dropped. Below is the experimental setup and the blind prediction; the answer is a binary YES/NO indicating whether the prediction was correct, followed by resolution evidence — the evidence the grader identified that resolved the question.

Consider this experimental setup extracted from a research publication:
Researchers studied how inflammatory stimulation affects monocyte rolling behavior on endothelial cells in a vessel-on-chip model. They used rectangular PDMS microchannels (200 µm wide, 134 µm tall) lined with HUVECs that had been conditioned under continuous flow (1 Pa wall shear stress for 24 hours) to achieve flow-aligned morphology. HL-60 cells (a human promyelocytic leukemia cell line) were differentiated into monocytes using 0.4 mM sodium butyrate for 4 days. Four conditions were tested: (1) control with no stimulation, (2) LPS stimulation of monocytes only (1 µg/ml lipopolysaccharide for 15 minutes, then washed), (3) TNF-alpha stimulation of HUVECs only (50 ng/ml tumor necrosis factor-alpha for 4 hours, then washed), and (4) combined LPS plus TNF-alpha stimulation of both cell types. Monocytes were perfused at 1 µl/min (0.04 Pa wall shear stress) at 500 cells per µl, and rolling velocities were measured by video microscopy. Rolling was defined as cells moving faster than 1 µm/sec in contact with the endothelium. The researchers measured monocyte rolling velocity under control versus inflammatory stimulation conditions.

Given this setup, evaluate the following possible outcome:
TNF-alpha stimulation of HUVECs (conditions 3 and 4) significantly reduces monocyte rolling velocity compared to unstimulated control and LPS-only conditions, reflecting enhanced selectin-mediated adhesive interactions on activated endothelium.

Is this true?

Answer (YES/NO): NO